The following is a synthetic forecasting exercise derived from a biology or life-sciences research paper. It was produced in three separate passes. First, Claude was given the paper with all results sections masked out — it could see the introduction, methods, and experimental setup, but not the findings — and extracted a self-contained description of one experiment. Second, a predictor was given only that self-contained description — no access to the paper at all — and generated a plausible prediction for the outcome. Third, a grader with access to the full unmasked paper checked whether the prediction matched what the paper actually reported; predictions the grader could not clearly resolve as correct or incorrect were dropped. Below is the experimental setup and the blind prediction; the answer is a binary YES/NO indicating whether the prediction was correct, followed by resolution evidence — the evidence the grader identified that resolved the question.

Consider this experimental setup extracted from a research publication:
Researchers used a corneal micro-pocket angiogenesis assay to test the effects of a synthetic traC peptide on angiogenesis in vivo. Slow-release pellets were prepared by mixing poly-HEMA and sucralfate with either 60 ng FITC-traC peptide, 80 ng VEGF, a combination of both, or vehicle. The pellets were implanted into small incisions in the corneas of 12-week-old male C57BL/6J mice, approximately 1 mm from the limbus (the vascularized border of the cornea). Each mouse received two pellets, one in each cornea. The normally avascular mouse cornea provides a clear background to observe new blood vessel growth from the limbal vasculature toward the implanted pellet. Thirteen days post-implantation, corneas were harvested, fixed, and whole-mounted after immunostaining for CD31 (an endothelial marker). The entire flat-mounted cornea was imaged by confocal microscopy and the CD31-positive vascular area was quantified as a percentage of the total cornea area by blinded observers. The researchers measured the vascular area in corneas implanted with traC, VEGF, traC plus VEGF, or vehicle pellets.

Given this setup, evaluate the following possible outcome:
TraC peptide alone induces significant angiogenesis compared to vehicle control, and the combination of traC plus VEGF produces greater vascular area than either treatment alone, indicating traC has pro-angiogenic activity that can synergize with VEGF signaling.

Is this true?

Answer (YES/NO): NO